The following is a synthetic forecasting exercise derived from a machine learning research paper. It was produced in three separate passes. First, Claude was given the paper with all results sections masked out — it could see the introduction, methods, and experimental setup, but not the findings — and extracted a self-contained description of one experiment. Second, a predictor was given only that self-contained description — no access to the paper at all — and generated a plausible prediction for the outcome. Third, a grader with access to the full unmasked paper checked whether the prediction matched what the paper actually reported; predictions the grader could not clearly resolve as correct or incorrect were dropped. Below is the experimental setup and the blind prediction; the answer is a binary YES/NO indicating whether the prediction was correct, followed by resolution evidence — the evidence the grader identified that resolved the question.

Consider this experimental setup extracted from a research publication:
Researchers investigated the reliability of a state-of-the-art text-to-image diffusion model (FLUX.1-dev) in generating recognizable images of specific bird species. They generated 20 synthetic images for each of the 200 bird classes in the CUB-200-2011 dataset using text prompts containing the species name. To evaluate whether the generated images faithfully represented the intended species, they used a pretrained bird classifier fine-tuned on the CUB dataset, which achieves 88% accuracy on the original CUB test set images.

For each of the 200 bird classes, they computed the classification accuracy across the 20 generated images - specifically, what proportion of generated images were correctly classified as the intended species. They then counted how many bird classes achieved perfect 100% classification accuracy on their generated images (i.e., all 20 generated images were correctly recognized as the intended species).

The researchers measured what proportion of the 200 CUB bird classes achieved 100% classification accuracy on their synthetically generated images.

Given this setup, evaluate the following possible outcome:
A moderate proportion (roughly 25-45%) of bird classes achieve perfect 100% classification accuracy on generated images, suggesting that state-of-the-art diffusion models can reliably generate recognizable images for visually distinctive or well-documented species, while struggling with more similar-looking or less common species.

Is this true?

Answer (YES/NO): NO